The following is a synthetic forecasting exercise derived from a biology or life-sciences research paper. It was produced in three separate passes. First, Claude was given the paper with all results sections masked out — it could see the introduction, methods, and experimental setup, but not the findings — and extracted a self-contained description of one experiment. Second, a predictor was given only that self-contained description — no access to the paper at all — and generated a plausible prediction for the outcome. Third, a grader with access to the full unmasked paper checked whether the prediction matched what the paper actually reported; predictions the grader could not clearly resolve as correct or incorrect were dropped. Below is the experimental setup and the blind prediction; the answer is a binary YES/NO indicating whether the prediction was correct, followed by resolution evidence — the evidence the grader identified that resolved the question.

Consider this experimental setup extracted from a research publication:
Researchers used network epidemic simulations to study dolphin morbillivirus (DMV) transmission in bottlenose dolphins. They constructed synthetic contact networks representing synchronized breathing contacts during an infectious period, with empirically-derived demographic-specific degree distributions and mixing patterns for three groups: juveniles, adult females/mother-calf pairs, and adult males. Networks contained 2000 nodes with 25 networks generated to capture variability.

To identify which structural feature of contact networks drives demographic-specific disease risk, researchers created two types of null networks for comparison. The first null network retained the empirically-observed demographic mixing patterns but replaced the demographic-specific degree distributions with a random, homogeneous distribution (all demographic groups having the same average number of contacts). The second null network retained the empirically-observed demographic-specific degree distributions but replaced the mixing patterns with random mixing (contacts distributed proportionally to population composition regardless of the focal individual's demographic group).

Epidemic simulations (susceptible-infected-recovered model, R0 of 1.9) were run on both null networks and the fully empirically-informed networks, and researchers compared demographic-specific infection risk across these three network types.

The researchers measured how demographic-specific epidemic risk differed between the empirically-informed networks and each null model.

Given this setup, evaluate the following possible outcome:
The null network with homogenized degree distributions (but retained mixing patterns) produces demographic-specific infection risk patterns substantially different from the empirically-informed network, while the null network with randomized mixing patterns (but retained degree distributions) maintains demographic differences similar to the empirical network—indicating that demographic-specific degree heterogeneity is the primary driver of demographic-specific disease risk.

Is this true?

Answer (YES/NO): YES